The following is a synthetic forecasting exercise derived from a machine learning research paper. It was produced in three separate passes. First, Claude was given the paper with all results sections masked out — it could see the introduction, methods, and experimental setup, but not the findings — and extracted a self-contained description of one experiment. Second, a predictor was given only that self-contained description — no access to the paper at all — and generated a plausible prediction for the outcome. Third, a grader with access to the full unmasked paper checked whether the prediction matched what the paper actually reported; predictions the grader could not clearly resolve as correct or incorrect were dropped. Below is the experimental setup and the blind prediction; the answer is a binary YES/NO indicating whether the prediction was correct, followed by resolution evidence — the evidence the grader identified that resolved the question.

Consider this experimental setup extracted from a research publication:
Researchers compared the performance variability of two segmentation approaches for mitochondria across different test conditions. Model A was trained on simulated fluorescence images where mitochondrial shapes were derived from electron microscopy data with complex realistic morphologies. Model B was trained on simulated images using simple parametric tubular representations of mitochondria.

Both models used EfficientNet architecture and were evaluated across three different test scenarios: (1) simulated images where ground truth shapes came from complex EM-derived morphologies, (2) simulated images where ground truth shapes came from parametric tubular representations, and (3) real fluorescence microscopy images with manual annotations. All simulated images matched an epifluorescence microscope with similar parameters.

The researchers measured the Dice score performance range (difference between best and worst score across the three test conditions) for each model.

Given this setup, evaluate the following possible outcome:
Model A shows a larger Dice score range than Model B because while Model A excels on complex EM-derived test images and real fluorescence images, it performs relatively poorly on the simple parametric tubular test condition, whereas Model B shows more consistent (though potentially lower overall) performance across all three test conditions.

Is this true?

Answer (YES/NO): NO